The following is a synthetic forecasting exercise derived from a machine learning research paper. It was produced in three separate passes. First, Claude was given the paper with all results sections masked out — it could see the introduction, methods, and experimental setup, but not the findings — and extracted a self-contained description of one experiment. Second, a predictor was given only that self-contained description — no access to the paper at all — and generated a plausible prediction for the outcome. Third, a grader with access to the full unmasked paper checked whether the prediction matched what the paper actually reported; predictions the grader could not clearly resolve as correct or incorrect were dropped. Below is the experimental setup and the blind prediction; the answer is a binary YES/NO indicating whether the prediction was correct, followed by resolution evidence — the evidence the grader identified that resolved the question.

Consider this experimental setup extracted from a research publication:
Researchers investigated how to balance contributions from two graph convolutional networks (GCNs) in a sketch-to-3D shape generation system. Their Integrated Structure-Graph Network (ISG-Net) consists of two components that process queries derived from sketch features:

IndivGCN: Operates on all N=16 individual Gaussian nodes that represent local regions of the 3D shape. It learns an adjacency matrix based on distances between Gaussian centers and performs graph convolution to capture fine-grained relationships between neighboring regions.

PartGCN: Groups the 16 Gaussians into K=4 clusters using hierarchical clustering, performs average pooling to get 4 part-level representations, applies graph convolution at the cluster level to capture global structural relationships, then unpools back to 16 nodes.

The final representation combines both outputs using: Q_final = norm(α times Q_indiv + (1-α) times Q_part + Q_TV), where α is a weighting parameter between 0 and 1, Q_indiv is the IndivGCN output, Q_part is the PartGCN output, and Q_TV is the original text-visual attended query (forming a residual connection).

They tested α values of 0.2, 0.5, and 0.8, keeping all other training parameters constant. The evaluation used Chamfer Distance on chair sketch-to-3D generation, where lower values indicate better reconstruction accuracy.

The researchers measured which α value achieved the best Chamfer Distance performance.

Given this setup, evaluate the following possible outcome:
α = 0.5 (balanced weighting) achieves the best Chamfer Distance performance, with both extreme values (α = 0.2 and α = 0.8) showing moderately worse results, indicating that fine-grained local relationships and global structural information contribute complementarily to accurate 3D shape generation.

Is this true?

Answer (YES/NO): NO